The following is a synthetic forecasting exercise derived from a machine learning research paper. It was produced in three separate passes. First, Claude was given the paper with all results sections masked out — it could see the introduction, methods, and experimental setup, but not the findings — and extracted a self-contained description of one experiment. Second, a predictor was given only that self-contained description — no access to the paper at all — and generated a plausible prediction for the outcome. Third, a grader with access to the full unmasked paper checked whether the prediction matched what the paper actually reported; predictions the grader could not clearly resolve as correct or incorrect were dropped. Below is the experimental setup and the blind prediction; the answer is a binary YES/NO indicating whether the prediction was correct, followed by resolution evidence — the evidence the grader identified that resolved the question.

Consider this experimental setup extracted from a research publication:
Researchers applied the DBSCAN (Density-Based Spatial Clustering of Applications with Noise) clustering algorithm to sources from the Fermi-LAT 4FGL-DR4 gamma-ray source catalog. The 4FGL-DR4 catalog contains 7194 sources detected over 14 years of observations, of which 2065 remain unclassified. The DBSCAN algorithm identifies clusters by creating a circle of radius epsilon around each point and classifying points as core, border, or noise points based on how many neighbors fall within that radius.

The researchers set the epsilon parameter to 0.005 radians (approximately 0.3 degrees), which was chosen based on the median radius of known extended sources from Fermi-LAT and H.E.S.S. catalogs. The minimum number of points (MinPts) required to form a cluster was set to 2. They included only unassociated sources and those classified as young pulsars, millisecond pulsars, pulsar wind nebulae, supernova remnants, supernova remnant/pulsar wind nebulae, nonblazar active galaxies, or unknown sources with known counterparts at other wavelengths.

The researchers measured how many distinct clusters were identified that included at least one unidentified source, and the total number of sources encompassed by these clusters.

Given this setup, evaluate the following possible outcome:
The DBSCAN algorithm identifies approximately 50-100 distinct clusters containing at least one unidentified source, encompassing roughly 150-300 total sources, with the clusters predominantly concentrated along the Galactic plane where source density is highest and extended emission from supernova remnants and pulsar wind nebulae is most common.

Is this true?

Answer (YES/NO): NO